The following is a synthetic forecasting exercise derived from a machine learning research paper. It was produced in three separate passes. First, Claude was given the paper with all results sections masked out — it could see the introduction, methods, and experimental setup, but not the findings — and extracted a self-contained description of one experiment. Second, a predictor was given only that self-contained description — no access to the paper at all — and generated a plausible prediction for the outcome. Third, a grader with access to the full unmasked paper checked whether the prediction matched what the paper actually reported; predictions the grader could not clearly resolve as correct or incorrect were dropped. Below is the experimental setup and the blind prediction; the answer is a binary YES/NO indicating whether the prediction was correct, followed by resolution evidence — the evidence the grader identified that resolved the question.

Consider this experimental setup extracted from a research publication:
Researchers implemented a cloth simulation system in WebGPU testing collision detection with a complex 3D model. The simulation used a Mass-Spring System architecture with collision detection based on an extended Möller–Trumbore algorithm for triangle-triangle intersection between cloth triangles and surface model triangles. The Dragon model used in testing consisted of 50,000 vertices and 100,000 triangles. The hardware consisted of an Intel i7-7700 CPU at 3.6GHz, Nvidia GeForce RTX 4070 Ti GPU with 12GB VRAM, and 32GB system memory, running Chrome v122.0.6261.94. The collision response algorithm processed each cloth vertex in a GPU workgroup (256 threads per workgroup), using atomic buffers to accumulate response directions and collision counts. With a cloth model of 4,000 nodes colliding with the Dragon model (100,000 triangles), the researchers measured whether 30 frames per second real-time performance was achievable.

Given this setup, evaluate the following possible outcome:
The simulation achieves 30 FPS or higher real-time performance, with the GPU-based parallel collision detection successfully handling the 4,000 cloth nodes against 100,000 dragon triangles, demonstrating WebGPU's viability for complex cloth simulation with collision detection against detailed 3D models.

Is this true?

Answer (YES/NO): YES